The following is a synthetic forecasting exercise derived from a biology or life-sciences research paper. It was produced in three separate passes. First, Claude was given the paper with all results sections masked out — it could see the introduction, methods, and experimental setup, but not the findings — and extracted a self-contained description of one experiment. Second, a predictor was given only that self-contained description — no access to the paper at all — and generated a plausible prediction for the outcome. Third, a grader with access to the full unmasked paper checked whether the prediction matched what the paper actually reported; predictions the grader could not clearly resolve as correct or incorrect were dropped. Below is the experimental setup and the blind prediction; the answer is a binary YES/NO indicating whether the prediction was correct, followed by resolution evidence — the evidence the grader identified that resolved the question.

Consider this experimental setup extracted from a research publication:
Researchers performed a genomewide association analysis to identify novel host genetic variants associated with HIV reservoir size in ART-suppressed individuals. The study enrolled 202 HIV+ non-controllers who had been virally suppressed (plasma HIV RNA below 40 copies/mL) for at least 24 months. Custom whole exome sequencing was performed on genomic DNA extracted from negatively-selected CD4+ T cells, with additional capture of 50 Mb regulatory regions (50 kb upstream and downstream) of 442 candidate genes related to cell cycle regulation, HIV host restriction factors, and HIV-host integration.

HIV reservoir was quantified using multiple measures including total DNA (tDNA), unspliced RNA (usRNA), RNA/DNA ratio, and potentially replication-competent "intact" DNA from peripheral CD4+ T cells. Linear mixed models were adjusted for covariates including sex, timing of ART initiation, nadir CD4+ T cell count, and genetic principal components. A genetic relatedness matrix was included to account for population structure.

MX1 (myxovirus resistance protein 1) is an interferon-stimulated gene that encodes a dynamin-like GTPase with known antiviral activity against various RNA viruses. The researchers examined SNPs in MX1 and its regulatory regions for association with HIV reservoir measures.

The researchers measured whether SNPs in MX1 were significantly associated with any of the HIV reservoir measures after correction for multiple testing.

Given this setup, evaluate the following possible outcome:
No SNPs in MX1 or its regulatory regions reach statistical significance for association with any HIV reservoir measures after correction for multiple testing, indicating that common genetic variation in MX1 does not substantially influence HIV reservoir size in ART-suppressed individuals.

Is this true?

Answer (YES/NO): NO